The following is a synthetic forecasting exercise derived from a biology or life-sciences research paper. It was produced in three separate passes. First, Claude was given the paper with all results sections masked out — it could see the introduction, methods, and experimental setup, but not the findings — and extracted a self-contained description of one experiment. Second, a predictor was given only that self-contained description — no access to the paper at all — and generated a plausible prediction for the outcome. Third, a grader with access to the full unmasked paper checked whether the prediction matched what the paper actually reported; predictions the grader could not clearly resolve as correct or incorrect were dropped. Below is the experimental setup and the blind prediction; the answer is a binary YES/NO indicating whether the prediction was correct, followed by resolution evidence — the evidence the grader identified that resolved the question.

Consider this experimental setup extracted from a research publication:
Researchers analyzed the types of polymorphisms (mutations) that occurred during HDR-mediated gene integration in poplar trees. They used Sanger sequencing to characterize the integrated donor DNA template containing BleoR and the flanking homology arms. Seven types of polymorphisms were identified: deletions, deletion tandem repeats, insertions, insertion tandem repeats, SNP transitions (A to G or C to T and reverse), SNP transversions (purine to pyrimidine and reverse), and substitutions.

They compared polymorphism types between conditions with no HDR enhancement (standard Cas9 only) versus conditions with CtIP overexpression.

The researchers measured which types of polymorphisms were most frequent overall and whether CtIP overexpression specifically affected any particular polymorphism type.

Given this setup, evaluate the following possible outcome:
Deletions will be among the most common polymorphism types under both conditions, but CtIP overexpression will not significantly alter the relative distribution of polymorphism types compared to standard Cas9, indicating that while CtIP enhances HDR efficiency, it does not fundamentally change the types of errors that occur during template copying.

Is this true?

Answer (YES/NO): NO